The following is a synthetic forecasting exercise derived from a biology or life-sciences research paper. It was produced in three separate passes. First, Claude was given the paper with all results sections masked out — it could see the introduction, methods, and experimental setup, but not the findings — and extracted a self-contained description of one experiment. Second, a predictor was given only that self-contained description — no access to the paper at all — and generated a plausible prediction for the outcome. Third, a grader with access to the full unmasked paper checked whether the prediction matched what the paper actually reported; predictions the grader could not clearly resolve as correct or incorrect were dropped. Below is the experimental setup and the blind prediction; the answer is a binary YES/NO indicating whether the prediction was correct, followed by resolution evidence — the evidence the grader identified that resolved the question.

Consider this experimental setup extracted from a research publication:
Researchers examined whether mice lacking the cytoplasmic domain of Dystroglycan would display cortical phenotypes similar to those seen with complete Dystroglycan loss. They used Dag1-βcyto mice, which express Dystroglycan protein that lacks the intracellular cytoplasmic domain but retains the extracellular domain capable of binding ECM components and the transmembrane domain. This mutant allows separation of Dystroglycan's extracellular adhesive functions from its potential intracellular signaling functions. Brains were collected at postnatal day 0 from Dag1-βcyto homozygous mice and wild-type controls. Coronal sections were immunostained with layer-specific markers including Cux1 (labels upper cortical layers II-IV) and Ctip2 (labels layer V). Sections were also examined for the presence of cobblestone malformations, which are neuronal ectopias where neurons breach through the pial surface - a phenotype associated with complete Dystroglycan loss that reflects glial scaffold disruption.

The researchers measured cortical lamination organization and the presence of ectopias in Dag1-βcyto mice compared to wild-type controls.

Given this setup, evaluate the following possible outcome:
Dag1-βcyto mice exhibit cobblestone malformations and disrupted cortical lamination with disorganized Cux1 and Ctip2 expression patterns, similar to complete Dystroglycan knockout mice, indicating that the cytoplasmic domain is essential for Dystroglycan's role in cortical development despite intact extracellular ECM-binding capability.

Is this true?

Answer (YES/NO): NO